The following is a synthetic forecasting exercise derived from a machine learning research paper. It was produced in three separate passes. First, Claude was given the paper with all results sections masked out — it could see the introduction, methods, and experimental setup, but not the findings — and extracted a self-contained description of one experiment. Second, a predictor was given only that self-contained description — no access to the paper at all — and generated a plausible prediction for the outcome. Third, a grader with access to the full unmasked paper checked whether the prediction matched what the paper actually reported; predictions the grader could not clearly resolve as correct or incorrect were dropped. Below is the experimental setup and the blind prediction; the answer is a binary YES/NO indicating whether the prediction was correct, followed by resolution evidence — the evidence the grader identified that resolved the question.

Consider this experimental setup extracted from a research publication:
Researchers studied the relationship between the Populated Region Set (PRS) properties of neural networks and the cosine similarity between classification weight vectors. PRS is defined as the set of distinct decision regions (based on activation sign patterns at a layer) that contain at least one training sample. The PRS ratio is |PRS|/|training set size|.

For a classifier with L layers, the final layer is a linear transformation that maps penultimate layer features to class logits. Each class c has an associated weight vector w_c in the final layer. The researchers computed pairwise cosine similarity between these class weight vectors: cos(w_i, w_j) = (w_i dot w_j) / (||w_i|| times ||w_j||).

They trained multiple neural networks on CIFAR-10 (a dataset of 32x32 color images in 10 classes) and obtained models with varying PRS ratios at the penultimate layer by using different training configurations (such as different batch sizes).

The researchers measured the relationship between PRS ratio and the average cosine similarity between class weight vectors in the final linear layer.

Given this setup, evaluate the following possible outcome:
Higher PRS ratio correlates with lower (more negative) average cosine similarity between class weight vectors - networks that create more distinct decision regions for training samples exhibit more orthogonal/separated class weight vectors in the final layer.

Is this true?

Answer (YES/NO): YES